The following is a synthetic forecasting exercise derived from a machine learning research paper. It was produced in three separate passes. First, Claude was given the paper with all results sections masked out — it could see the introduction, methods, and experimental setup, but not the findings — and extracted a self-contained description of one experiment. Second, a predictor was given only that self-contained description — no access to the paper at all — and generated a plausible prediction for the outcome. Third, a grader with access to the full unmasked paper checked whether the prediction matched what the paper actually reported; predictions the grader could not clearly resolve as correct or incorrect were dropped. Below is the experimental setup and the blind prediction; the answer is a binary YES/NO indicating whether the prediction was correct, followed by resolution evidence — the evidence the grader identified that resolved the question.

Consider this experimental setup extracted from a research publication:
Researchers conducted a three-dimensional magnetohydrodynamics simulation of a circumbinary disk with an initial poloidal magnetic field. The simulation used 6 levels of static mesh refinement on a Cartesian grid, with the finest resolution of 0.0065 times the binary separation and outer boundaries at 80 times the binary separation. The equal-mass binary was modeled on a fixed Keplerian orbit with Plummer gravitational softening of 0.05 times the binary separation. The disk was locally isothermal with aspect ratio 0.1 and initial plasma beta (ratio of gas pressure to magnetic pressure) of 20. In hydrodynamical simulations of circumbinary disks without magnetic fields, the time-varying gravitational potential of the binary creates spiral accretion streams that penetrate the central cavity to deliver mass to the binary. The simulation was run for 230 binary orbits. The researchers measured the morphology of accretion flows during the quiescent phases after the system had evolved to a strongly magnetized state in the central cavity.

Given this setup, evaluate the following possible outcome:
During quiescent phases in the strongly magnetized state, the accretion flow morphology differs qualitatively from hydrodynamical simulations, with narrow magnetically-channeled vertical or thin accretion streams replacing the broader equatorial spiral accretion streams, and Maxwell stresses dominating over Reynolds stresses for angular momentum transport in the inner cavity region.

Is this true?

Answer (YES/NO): NO